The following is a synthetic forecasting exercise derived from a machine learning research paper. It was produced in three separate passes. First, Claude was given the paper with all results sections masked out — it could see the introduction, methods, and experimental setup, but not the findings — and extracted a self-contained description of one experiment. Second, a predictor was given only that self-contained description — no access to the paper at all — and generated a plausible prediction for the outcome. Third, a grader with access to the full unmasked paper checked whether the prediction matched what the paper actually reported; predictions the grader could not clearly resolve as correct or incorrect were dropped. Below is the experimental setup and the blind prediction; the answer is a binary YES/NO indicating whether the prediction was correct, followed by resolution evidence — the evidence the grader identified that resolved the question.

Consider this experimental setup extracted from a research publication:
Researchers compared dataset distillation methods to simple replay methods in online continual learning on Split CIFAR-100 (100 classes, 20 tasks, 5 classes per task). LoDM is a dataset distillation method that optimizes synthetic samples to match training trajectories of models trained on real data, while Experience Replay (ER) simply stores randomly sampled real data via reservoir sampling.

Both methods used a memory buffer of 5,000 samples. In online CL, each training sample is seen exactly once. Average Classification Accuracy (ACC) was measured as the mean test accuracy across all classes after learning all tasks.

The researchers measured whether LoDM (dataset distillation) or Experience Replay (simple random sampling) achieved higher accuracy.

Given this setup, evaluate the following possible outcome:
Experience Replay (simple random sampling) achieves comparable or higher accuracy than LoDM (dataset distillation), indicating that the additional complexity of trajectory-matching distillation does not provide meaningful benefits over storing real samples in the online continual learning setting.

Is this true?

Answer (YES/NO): YES